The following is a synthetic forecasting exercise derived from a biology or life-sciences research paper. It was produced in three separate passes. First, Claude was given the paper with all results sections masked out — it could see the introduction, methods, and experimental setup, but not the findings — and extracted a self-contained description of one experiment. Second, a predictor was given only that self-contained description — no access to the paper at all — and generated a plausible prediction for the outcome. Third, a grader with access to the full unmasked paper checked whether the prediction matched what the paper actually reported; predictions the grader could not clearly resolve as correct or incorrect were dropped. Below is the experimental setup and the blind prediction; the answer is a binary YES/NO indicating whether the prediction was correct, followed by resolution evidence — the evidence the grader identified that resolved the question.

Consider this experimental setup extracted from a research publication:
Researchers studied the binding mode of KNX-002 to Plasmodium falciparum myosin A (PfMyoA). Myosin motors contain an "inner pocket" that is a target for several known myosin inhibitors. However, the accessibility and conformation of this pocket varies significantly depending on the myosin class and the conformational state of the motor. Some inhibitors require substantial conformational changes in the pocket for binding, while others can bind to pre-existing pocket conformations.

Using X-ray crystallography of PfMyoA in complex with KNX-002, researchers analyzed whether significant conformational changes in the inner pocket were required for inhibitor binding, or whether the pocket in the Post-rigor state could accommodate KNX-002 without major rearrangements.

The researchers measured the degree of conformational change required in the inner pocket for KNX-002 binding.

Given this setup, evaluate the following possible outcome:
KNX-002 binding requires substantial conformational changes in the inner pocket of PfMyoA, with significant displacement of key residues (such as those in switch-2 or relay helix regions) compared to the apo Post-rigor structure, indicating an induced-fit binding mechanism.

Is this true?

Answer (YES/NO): NO